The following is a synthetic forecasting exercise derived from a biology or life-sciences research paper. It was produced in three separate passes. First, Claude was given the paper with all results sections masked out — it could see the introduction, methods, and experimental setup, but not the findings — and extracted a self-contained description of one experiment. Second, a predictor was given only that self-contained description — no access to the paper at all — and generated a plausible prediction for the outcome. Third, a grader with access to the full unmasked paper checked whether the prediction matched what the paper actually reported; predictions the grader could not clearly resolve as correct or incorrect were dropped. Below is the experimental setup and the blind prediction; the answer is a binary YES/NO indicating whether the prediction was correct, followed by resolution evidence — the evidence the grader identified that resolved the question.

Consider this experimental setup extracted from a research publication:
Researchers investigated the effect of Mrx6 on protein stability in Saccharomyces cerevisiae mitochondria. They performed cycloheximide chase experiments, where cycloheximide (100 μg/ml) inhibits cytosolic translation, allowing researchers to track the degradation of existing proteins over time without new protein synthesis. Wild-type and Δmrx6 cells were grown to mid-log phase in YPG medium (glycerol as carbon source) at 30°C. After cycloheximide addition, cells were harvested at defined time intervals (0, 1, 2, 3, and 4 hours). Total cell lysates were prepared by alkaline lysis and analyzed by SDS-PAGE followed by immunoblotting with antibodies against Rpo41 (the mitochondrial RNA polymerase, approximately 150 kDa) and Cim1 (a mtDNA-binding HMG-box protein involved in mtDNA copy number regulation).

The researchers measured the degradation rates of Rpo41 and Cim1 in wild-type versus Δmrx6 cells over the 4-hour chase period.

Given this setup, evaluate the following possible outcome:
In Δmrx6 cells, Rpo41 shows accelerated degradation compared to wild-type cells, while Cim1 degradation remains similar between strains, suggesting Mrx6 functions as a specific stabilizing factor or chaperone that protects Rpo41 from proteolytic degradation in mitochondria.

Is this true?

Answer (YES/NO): NO